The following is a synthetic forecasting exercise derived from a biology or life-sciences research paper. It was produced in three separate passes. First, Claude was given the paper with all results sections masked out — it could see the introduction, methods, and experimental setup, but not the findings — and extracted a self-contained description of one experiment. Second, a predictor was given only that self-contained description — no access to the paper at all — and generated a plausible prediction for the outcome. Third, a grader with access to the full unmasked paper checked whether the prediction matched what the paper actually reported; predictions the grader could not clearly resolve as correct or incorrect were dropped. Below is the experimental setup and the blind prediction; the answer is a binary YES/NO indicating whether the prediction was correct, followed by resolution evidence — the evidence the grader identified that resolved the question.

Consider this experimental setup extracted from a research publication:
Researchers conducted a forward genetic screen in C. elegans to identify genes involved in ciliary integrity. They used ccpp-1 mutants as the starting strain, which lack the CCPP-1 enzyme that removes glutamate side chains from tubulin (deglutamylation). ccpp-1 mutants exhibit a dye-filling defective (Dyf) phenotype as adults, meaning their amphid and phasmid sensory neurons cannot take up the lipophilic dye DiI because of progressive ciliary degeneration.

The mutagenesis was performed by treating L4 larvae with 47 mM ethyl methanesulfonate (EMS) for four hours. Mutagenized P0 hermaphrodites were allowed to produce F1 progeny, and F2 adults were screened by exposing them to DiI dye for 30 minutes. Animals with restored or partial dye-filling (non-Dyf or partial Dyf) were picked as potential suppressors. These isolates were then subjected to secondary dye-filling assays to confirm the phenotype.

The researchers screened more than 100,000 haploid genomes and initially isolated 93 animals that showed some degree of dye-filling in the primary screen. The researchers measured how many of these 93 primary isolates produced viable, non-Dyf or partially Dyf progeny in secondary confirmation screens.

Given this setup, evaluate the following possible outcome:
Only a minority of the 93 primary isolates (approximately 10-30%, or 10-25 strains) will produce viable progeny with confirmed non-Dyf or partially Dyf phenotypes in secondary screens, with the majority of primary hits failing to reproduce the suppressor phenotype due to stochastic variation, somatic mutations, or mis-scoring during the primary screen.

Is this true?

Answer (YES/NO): YES